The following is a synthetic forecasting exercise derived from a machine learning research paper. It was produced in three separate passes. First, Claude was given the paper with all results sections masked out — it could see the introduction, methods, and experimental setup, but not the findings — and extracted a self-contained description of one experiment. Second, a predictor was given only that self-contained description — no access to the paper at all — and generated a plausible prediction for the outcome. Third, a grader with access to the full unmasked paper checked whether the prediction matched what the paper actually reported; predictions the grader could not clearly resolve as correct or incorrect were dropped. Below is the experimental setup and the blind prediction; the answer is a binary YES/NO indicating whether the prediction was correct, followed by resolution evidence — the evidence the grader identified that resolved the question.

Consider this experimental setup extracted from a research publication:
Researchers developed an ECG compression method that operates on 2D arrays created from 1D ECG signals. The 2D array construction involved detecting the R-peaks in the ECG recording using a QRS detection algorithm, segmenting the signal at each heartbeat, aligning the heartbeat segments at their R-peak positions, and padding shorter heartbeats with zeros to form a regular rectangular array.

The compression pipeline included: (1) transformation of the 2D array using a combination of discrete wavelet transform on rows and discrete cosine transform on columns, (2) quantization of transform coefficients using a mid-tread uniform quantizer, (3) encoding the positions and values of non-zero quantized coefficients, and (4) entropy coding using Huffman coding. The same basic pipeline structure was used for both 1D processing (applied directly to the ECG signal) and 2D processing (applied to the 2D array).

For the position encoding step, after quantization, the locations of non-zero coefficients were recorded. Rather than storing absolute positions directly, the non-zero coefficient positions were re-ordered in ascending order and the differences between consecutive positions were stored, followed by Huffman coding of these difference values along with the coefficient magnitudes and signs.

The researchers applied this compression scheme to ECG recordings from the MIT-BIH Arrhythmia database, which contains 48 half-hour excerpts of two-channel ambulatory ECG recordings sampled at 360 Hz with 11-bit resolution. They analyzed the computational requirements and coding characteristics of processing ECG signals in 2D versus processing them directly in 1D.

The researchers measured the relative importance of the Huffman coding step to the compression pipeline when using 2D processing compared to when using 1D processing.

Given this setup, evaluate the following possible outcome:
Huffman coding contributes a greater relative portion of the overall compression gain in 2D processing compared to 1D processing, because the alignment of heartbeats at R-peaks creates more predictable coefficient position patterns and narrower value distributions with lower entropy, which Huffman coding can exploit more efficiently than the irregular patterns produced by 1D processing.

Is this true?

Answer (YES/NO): YES